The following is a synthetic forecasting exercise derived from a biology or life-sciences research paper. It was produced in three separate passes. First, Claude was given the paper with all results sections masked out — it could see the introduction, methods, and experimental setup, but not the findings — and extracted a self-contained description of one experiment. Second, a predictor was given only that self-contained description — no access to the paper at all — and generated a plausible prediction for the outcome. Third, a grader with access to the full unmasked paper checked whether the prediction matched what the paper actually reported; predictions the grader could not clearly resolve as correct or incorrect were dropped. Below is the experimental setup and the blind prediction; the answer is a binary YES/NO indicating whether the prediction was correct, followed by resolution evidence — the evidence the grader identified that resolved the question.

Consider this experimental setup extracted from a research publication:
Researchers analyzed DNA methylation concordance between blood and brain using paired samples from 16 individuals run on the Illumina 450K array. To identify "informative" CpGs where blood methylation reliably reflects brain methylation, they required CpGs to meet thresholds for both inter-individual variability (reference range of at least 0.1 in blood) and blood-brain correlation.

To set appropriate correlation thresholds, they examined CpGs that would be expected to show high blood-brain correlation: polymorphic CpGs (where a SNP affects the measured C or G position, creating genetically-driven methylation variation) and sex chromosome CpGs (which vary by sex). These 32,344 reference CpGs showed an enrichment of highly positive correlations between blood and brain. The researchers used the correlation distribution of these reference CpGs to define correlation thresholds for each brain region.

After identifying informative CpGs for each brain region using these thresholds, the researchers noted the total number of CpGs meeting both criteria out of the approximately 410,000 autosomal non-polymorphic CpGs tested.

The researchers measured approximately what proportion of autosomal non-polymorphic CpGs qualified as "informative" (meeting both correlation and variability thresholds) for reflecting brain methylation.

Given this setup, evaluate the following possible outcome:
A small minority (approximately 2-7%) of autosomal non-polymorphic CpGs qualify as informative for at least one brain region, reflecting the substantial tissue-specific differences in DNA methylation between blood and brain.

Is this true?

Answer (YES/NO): NO